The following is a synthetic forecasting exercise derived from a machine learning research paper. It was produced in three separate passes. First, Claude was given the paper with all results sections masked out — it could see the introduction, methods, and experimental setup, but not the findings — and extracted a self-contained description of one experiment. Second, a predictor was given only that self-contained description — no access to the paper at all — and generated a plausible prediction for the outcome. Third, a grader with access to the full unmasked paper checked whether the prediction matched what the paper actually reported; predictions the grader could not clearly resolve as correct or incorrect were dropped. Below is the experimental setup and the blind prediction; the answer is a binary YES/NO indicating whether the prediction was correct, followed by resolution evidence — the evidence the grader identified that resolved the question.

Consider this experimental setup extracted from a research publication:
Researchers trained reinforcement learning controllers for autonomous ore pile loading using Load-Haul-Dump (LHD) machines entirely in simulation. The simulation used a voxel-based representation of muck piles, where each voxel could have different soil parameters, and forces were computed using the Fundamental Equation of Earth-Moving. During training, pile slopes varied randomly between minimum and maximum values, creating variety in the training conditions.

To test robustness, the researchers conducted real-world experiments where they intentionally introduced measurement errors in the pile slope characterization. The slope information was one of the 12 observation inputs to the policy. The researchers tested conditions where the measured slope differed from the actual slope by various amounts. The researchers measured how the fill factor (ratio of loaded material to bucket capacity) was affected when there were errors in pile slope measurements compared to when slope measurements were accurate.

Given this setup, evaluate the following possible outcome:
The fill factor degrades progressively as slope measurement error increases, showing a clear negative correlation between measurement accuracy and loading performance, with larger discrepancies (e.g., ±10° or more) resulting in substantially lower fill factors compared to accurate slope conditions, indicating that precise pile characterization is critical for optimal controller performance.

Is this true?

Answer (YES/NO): NO